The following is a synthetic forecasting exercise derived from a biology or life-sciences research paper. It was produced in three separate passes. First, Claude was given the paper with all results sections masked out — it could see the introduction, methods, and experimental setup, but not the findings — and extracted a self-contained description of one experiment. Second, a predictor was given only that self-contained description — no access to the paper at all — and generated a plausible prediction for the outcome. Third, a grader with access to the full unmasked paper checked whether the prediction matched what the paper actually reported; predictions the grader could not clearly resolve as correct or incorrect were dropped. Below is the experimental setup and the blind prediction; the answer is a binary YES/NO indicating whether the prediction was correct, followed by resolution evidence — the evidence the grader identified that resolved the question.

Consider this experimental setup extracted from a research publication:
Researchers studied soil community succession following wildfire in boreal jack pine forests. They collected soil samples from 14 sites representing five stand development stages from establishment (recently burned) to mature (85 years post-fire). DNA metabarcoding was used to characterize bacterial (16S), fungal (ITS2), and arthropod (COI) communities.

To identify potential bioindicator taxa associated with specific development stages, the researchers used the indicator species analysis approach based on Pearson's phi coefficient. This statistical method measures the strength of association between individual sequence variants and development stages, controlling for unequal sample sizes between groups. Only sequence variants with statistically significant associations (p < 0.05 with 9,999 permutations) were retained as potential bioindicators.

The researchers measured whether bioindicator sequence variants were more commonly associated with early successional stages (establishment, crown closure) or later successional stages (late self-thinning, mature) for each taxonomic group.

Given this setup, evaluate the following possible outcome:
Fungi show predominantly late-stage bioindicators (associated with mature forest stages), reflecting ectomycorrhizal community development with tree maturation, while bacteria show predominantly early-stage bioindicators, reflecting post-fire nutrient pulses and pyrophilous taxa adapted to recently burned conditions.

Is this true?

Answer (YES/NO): NO